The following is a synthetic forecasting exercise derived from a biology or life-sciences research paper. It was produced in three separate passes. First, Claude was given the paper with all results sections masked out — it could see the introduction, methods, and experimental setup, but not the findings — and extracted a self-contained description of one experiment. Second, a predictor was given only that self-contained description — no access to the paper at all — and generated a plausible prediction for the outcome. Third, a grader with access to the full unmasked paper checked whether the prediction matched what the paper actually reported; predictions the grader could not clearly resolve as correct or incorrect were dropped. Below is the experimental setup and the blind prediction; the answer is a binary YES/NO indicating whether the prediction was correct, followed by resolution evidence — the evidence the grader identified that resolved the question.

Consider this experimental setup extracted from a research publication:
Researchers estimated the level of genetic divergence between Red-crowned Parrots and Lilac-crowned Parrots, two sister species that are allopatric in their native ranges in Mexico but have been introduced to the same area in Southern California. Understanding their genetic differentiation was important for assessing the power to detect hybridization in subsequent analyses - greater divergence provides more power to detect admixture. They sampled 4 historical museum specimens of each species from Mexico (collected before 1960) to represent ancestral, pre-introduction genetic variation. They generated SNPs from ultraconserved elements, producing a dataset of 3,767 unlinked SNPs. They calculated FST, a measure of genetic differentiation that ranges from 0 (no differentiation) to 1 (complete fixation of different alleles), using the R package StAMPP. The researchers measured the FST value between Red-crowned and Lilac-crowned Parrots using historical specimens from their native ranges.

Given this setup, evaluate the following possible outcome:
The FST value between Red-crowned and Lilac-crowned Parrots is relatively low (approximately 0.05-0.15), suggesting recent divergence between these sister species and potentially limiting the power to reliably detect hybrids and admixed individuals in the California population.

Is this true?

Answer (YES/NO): NO